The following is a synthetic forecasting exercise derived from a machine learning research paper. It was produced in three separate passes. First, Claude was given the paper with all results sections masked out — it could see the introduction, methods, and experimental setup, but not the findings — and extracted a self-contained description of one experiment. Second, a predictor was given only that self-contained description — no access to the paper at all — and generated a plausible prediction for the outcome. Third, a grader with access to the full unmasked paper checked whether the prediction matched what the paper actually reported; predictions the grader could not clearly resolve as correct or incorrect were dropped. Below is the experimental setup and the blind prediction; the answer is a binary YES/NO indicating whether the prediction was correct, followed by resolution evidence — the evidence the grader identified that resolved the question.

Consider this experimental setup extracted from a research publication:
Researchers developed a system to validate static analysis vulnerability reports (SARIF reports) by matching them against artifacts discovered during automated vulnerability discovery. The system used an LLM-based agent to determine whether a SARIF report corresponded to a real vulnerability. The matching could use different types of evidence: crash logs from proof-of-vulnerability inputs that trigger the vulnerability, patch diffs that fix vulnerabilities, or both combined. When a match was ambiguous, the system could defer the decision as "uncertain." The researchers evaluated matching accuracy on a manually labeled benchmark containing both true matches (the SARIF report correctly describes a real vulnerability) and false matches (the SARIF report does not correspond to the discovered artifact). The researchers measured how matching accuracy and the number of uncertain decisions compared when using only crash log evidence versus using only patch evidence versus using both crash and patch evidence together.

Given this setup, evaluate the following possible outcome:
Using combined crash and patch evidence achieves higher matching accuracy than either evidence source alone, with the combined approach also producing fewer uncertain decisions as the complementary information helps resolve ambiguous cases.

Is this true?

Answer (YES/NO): YES